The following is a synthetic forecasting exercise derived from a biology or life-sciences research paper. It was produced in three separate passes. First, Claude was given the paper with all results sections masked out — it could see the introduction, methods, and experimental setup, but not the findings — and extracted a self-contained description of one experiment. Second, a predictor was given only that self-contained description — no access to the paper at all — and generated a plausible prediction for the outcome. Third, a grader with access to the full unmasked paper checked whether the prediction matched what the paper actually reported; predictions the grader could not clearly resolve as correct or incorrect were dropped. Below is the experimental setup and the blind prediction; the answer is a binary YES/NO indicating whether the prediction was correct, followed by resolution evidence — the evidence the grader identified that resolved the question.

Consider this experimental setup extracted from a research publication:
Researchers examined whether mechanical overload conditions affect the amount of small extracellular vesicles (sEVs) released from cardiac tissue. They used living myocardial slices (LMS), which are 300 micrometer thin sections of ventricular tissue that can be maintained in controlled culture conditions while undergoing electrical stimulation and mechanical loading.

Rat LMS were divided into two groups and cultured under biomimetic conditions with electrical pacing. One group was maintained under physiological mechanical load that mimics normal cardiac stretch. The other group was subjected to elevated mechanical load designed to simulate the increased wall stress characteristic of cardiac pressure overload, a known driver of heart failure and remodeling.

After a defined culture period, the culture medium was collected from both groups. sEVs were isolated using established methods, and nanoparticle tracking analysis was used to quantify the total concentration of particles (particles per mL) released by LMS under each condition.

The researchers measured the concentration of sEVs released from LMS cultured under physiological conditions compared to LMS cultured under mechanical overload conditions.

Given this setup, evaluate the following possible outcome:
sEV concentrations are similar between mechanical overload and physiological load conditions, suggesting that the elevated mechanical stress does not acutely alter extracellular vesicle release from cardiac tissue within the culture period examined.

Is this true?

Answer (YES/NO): YES